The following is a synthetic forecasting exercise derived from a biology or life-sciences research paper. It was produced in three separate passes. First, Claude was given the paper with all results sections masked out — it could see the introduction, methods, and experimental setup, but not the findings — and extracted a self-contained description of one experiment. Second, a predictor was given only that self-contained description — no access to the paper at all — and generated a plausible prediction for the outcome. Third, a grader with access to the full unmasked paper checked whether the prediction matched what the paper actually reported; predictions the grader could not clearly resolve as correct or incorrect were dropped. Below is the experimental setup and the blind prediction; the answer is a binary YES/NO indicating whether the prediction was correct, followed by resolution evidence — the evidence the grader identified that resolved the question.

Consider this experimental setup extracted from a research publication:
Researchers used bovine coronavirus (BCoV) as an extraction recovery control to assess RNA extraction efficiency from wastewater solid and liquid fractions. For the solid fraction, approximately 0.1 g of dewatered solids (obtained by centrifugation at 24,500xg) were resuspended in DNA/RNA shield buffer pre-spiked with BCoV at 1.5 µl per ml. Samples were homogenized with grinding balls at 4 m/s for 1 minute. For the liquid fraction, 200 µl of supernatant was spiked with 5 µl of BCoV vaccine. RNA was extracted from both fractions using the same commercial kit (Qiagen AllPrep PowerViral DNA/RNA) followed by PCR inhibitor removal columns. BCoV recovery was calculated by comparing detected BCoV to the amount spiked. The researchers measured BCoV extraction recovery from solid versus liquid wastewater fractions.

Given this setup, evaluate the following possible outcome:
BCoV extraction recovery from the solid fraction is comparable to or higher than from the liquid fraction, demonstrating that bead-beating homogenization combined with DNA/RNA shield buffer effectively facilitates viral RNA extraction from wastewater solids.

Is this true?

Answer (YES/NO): YES